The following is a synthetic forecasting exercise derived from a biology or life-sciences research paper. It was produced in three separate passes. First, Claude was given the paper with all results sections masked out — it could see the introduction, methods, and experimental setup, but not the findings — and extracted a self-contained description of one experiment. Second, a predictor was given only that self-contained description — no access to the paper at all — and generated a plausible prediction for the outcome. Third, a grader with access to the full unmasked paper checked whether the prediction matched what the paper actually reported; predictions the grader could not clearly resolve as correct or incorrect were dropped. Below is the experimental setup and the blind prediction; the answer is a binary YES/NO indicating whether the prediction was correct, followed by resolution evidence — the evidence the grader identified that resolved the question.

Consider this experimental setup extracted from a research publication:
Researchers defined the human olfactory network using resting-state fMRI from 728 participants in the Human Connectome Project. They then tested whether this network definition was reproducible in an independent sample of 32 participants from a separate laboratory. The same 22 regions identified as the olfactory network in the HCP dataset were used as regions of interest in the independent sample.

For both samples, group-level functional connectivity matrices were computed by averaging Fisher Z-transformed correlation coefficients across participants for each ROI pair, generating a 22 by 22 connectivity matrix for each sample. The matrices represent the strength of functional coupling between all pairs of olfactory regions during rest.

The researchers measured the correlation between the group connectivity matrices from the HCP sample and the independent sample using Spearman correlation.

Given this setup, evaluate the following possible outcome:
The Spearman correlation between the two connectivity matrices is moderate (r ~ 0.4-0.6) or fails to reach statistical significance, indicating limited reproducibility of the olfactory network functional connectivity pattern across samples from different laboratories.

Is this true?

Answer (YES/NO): NO